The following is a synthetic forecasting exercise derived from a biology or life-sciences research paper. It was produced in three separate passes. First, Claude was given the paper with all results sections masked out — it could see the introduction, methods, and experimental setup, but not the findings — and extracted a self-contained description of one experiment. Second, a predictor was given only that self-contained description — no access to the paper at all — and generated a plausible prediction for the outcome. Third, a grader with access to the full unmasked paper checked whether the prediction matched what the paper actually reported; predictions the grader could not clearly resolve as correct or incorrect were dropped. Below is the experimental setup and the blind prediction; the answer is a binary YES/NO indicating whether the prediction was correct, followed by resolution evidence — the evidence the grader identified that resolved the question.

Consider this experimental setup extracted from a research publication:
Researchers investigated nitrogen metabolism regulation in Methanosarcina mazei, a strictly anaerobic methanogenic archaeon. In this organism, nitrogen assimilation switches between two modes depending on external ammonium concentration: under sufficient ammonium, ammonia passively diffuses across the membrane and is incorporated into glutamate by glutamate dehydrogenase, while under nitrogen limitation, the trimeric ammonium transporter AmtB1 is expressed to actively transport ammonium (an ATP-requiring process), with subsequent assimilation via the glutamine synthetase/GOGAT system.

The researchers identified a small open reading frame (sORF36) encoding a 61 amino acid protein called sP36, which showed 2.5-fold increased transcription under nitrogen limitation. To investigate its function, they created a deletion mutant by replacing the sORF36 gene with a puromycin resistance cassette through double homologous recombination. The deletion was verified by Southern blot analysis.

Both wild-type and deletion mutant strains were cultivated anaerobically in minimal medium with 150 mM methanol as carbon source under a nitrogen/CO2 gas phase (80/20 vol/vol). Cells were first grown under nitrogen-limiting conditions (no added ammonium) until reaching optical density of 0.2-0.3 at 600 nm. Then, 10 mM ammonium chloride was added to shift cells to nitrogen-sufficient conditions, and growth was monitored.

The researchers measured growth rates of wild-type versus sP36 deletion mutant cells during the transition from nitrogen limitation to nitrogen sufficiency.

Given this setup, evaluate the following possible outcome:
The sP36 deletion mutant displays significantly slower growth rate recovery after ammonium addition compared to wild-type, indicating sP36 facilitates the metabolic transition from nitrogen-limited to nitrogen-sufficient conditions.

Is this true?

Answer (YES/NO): YES